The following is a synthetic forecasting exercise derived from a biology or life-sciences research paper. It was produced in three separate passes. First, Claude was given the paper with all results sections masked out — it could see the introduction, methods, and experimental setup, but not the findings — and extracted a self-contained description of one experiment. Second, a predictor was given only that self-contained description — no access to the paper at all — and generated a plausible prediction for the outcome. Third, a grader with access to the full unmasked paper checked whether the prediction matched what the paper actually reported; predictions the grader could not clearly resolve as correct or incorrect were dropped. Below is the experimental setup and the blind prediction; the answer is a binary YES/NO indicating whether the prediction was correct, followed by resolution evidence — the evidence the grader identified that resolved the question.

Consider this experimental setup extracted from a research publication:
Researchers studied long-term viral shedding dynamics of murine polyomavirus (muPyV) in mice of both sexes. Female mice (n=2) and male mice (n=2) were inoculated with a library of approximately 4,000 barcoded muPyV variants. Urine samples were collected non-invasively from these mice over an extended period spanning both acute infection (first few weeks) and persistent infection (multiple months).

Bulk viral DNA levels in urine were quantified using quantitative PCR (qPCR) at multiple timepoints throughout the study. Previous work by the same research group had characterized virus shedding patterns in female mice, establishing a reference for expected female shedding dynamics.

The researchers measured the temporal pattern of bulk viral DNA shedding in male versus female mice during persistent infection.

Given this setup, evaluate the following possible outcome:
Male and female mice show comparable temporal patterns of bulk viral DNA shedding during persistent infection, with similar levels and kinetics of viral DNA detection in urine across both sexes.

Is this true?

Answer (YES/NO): NO